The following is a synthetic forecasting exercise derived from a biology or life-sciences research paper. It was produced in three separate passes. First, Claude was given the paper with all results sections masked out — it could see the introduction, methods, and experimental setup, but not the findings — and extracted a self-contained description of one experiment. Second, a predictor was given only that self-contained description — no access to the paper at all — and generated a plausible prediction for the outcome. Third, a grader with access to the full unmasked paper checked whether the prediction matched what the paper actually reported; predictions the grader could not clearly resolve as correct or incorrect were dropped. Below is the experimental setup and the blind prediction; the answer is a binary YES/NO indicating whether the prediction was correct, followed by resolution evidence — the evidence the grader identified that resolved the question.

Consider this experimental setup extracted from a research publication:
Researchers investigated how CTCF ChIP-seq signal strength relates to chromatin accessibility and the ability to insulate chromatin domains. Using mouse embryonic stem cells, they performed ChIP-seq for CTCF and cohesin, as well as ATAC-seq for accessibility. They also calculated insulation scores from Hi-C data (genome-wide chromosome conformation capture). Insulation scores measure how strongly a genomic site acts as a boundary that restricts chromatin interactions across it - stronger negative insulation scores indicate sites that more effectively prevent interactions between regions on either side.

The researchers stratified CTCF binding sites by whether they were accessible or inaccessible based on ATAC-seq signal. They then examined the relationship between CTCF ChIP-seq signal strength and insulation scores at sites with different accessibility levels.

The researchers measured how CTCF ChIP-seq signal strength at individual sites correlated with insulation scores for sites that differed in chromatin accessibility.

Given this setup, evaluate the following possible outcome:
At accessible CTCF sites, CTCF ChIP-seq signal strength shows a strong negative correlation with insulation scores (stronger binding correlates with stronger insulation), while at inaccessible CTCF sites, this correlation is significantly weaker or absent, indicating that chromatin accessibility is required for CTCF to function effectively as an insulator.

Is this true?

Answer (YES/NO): NO